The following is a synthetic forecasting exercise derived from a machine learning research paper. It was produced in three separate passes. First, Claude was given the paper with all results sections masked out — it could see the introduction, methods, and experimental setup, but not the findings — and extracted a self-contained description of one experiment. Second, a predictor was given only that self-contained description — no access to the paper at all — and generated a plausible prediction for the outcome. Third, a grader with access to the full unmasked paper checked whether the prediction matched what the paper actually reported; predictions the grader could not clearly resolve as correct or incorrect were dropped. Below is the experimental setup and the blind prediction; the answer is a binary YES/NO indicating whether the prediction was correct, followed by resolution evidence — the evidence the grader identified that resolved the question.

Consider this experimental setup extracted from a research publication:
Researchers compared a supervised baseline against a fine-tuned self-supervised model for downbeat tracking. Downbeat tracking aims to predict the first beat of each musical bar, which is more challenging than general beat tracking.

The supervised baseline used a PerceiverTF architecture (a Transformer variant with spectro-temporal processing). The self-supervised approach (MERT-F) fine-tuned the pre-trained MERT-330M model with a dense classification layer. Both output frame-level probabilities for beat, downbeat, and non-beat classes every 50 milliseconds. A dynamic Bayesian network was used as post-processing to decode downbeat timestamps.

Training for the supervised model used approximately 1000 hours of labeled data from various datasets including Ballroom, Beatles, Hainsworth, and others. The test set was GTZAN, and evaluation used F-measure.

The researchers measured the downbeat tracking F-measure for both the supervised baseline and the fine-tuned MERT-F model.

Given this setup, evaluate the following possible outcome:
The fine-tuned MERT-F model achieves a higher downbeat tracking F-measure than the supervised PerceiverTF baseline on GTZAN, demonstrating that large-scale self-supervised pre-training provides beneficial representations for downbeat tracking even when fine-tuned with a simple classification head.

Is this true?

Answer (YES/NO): YES